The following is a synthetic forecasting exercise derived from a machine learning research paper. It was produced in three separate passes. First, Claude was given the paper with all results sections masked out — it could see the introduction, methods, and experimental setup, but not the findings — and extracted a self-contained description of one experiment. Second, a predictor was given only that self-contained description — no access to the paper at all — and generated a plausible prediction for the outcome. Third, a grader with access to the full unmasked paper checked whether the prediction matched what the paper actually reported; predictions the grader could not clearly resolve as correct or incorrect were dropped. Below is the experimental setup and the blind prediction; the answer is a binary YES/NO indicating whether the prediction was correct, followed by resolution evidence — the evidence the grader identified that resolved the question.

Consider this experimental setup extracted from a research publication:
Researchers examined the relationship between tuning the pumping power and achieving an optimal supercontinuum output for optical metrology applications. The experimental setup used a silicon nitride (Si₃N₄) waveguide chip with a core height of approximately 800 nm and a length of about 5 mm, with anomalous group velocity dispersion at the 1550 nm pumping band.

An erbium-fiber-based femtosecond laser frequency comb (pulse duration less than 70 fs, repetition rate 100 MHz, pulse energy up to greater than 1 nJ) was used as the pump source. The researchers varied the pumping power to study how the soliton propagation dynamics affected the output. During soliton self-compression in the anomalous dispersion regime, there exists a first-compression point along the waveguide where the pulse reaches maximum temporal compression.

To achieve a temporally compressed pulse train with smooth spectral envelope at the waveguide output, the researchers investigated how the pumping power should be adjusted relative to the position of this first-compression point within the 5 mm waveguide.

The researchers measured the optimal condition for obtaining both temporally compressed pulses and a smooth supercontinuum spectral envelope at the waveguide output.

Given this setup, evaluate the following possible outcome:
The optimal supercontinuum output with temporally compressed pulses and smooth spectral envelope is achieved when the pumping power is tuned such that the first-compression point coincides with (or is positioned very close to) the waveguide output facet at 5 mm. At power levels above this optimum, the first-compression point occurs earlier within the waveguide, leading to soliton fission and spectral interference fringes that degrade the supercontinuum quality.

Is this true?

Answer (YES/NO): YES